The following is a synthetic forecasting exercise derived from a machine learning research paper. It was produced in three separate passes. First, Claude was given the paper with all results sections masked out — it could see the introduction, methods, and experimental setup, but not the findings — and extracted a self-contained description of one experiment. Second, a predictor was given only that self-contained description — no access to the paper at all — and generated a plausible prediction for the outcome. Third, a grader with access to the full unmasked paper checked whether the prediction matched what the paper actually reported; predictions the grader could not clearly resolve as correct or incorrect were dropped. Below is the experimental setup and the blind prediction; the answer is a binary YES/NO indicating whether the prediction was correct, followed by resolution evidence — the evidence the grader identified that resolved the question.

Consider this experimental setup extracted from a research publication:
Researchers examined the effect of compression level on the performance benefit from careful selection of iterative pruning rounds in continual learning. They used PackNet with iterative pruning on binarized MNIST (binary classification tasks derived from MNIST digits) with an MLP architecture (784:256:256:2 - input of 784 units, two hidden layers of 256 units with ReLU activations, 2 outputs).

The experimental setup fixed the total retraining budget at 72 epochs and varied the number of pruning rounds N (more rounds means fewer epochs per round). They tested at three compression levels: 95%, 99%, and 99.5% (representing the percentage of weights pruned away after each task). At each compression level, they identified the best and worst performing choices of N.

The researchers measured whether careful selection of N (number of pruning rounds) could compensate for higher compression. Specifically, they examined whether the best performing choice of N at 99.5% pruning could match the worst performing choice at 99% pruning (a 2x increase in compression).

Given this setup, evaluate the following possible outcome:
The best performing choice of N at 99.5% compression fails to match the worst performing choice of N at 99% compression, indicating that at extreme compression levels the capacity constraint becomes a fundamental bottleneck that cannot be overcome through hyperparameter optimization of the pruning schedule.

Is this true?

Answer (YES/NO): NO